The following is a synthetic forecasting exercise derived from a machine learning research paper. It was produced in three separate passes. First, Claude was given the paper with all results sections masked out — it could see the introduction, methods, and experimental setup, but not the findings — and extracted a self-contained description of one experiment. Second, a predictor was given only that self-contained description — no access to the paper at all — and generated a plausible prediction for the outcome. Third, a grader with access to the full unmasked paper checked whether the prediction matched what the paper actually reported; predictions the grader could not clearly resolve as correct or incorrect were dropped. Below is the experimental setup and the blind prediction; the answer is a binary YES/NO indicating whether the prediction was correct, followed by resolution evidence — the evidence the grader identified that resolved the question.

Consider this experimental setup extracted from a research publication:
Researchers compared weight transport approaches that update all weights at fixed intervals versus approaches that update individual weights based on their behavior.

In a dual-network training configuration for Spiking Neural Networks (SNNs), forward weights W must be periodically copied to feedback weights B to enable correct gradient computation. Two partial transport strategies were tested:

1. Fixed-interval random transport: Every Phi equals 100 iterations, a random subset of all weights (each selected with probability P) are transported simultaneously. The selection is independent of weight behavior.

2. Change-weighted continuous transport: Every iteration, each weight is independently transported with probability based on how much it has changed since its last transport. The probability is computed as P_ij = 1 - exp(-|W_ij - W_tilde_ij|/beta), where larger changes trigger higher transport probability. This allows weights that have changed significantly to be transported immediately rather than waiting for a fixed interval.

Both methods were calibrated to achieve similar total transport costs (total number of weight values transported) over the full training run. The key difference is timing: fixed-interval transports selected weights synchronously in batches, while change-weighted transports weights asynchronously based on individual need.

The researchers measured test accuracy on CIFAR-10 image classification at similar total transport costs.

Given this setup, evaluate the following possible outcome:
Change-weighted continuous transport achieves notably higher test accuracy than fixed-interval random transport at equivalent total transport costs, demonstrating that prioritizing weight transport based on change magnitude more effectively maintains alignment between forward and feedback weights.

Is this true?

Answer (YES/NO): YES